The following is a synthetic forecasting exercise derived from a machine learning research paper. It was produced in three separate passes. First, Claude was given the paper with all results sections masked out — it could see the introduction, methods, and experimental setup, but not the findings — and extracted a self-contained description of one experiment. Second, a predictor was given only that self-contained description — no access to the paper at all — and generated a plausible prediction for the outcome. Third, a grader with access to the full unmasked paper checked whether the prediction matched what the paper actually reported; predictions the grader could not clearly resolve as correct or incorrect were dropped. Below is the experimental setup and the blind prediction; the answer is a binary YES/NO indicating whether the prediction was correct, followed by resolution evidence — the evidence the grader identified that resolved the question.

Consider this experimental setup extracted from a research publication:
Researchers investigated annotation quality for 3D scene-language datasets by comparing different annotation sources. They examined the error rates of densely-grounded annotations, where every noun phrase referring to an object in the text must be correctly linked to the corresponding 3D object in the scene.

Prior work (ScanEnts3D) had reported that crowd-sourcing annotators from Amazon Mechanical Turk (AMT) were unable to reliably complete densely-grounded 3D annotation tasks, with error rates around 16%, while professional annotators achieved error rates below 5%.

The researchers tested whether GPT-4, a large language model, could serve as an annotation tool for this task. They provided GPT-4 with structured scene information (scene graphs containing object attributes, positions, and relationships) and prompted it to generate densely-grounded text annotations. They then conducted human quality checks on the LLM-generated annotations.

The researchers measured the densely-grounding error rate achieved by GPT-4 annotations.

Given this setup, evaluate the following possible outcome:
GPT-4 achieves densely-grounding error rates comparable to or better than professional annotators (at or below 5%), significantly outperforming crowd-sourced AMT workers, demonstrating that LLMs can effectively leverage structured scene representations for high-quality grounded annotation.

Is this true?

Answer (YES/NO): NO